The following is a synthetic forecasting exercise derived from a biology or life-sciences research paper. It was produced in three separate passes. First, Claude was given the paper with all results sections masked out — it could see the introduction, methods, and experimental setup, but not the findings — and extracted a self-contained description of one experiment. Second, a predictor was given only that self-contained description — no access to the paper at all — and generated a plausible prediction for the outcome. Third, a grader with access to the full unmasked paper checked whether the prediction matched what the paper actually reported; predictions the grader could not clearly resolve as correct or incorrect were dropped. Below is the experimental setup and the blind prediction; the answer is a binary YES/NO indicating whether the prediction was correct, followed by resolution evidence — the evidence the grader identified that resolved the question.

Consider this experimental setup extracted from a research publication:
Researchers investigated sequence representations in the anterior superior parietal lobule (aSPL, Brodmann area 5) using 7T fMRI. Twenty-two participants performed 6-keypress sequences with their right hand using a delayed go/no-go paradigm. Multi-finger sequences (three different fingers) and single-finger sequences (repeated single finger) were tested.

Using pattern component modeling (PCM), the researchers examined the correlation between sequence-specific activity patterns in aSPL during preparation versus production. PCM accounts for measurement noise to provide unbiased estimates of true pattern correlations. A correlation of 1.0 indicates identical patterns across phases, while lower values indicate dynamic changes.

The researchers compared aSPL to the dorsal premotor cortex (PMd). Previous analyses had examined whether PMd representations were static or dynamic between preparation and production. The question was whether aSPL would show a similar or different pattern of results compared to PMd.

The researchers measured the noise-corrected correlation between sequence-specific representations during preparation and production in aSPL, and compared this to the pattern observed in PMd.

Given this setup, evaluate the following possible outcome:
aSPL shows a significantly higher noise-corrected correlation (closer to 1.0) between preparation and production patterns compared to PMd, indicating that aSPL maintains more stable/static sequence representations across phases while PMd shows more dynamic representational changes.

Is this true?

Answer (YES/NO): NO